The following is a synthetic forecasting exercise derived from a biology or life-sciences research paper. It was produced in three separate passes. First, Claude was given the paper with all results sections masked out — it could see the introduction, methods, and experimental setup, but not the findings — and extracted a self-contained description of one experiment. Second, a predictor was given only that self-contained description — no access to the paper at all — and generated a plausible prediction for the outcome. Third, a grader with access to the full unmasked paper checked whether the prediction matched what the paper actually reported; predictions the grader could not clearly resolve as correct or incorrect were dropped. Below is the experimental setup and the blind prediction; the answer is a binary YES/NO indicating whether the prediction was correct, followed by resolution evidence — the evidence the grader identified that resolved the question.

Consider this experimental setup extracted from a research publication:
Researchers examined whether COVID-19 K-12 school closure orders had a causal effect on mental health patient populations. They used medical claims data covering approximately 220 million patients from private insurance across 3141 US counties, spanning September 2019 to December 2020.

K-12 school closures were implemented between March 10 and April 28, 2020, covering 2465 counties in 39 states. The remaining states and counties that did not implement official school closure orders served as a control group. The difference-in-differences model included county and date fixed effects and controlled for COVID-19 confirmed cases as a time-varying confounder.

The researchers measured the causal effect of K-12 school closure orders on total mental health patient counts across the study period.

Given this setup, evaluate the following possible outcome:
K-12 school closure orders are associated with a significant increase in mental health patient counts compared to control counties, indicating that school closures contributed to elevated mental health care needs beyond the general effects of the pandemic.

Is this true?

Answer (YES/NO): NO